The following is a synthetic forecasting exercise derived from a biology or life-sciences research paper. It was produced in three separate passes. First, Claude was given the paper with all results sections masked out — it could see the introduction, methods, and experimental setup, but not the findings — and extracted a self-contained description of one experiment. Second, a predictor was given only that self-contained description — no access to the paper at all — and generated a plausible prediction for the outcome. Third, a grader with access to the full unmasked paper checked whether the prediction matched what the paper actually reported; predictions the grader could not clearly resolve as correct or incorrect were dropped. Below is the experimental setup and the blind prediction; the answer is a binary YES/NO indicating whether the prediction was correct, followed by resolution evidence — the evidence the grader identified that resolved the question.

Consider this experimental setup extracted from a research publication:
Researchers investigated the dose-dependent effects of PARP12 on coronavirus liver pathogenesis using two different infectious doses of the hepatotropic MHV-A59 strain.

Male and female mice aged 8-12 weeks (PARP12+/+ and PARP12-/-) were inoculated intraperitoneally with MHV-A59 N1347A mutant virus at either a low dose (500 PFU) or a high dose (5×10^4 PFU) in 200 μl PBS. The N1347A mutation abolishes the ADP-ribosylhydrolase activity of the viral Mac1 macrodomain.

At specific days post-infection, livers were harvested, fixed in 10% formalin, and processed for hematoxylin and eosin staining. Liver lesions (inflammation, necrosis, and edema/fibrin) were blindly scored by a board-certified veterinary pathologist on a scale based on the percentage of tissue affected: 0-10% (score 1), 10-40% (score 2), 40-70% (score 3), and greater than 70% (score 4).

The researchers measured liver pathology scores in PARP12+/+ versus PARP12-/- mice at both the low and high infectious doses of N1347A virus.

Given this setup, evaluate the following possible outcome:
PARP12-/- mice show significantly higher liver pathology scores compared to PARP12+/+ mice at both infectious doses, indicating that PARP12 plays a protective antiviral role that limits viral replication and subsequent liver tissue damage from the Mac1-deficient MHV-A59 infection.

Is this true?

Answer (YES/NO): NO